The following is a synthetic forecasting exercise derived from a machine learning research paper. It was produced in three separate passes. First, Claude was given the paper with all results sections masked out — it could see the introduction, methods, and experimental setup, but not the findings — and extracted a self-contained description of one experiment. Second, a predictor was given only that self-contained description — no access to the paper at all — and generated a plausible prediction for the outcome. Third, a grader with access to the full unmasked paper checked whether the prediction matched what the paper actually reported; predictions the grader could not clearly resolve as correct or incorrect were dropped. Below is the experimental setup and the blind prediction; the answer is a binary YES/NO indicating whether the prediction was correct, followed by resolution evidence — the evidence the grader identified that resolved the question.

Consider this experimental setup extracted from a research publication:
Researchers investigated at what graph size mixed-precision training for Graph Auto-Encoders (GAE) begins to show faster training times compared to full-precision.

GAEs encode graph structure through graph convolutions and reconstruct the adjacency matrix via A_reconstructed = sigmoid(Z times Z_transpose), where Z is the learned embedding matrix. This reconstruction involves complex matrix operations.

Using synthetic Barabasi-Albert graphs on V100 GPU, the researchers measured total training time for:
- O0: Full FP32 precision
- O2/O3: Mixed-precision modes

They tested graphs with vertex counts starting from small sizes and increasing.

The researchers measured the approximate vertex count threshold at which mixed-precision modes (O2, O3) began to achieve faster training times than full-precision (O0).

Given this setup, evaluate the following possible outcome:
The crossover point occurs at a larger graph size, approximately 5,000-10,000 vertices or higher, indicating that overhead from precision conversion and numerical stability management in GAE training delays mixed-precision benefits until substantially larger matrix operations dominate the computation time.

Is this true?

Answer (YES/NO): NO